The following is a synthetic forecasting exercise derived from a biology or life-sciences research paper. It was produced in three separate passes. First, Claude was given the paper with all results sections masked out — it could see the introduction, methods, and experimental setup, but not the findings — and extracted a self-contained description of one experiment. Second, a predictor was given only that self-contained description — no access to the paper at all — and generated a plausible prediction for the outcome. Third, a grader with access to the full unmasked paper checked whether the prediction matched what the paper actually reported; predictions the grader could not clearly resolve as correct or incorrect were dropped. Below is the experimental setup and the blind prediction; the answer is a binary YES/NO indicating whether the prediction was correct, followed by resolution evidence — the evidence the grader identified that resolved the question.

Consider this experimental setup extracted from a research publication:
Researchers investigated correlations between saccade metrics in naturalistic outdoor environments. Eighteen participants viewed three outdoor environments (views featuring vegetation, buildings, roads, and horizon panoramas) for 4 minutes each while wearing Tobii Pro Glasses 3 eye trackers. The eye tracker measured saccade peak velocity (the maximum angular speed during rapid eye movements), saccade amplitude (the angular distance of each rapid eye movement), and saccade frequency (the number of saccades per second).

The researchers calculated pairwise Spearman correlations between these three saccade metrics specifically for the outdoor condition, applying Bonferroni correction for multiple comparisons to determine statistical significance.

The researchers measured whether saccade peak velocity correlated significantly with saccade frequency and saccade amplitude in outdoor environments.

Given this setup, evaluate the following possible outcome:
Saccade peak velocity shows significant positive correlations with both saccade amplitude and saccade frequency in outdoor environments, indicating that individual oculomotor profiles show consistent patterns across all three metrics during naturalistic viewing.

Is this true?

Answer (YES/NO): YES